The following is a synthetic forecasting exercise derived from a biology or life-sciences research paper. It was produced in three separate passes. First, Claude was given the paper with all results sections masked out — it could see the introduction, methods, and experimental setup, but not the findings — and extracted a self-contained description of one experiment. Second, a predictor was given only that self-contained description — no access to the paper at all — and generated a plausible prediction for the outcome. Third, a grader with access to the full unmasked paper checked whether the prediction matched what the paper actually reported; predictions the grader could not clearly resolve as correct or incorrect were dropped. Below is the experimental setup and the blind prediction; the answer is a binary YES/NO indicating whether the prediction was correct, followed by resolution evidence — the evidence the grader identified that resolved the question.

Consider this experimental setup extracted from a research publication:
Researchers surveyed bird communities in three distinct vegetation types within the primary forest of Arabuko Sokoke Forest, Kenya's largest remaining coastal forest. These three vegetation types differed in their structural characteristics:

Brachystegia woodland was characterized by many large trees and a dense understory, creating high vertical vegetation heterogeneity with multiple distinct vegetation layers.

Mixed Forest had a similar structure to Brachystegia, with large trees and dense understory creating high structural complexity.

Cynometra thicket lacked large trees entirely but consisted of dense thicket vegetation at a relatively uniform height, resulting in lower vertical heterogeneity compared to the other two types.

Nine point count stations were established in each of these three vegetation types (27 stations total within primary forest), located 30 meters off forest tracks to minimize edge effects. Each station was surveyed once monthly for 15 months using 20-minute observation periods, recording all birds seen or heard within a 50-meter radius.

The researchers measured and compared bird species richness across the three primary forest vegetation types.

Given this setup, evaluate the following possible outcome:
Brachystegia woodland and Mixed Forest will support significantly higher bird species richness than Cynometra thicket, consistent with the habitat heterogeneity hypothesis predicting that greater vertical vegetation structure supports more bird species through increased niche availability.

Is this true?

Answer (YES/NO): YES